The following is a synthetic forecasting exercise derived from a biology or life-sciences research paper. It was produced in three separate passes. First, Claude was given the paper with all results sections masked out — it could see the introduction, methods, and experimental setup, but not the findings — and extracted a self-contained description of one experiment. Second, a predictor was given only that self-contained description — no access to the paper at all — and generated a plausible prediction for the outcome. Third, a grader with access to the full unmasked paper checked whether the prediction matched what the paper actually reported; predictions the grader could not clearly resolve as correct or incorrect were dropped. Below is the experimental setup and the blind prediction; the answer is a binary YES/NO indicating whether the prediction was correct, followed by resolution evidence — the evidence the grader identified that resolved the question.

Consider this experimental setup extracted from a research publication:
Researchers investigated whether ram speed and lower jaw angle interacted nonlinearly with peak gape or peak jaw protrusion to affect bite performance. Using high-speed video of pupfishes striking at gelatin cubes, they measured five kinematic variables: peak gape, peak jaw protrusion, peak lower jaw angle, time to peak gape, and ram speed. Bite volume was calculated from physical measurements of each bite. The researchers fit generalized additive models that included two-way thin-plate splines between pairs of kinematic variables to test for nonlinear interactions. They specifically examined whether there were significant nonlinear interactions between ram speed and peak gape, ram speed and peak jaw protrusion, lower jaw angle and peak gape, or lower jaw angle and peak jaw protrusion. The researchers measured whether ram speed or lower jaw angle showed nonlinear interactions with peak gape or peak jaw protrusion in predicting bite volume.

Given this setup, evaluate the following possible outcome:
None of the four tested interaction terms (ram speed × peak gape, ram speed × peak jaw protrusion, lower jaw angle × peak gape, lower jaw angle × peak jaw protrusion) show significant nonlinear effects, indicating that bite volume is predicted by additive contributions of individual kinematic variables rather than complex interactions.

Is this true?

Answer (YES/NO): NO